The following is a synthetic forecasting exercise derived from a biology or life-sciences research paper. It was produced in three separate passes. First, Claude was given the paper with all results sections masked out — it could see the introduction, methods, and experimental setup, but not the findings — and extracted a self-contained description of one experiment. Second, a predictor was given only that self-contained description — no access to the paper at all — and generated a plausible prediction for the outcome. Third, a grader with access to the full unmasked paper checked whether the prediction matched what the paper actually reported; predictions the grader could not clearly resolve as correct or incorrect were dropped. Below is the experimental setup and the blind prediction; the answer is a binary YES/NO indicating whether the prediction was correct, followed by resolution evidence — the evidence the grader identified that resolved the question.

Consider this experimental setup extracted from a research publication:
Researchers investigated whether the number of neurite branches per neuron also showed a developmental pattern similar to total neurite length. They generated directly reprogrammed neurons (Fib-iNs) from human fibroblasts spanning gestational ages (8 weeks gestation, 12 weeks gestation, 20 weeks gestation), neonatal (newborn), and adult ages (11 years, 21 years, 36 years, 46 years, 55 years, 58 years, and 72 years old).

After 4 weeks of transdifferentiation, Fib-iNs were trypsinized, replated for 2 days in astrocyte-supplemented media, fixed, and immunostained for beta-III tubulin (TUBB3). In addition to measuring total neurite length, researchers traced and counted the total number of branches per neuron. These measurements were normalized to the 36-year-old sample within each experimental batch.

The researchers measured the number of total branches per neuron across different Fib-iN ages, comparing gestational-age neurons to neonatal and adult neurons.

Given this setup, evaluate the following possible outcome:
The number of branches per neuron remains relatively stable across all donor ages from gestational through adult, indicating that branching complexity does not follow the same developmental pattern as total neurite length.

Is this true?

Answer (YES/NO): NO